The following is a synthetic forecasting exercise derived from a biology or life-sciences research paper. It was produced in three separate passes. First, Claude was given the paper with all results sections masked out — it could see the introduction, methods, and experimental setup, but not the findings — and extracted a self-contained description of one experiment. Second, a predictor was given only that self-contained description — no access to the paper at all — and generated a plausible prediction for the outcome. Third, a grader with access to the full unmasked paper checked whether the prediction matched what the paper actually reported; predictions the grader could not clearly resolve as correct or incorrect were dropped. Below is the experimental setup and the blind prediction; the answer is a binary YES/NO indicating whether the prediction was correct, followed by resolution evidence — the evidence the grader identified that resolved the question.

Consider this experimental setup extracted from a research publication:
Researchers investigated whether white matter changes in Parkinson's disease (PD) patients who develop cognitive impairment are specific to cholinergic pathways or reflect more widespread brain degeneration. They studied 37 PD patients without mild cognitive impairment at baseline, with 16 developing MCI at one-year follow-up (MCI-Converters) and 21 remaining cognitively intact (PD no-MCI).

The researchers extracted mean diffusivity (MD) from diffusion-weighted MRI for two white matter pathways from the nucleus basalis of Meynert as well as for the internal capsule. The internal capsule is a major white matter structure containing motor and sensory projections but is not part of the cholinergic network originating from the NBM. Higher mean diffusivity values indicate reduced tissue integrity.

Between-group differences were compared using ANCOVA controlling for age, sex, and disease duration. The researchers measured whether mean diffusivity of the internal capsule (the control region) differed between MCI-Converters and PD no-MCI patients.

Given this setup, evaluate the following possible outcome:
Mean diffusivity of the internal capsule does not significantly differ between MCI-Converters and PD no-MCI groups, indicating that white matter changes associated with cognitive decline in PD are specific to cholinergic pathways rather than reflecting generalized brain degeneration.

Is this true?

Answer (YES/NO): YES